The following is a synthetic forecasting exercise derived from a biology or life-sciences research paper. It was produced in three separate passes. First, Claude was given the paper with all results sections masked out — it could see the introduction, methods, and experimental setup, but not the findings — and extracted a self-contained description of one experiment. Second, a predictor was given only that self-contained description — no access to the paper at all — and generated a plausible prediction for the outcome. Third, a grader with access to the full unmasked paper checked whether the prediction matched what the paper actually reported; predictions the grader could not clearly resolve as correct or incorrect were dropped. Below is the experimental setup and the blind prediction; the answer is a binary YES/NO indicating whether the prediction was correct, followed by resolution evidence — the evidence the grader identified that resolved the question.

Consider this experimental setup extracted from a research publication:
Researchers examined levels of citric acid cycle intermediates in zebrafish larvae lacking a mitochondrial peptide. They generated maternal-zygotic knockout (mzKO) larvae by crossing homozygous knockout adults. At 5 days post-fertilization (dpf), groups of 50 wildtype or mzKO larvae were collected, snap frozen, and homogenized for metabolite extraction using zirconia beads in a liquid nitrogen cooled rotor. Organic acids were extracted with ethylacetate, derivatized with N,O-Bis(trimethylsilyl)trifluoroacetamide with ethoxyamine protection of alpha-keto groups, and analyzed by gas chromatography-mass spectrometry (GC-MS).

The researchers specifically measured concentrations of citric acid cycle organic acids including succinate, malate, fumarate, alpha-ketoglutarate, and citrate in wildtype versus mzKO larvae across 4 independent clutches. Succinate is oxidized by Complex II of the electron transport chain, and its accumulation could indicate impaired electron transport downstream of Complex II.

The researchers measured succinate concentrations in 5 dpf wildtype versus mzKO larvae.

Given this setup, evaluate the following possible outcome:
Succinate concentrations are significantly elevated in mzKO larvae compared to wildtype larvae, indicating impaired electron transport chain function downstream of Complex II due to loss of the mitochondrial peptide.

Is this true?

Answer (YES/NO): YES